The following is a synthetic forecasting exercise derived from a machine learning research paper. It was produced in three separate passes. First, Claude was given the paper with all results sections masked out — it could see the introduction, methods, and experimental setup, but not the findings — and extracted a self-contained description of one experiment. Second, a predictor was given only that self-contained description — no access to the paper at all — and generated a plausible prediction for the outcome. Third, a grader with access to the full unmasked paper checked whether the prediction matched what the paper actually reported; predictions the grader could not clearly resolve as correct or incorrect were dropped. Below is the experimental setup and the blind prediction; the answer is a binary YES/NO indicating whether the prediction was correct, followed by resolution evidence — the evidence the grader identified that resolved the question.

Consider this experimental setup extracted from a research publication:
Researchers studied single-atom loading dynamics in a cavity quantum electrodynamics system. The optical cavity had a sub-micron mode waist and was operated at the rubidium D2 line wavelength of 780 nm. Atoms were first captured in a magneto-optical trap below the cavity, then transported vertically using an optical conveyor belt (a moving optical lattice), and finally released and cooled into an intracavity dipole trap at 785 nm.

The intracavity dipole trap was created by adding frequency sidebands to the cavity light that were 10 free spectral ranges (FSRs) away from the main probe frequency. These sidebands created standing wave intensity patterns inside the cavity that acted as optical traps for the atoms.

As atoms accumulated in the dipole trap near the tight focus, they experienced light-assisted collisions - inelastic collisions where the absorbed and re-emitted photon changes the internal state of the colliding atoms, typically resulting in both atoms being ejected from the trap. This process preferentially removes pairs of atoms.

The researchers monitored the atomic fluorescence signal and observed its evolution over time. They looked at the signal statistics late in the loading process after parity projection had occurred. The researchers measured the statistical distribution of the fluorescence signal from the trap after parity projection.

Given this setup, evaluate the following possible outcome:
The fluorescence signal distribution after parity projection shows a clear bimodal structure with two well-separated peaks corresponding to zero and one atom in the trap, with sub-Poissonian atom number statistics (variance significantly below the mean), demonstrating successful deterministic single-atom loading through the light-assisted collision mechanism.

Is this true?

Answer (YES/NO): NO